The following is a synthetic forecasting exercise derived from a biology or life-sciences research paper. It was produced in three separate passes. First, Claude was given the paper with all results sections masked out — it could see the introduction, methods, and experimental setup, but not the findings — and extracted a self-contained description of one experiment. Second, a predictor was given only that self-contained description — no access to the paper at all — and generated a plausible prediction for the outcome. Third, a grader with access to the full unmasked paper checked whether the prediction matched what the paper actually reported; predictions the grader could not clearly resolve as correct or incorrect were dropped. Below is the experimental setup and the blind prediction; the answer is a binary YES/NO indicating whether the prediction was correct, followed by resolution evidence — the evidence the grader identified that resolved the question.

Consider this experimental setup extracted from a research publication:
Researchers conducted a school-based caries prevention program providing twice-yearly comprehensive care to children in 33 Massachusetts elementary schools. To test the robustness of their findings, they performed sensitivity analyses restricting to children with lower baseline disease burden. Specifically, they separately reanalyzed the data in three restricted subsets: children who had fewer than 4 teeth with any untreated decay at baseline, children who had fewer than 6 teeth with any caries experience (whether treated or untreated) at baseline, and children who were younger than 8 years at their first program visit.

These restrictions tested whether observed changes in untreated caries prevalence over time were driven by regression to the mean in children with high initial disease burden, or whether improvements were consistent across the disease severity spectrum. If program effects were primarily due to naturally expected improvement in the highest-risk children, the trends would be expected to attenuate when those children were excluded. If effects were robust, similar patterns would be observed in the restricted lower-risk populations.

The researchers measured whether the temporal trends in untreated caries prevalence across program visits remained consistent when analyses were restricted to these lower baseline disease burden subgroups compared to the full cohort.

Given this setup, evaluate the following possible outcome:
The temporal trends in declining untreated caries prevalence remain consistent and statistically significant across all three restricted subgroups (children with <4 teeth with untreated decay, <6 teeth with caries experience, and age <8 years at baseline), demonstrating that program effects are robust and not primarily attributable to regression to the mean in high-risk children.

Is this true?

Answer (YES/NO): YES